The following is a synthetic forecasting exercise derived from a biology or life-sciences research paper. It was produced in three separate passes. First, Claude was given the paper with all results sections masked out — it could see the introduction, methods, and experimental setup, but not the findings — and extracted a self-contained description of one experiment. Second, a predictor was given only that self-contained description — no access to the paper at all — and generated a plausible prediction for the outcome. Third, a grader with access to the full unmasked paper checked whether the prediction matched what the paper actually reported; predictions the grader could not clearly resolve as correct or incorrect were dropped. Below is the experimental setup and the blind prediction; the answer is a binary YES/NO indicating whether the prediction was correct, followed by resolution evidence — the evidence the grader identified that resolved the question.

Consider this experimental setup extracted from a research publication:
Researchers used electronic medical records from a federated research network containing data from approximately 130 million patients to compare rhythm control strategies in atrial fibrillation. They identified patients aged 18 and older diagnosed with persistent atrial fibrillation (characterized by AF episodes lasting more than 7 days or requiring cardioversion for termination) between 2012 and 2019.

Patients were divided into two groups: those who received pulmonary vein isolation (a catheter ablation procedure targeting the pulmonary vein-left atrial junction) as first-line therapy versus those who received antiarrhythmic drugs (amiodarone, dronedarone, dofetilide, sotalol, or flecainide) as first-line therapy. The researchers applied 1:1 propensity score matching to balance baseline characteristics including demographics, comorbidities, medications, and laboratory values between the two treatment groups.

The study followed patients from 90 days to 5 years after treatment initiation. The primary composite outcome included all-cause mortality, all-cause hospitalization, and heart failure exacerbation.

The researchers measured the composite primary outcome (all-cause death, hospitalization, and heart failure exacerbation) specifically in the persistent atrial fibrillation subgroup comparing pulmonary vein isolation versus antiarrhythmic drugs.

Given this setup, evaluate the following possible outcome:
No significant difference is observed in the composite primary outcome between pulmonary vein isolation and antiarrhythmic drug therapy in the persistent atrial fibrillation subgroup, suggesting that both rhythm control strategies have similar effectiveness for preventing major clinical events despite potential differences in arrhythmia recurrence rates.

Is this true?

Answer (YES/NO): NO